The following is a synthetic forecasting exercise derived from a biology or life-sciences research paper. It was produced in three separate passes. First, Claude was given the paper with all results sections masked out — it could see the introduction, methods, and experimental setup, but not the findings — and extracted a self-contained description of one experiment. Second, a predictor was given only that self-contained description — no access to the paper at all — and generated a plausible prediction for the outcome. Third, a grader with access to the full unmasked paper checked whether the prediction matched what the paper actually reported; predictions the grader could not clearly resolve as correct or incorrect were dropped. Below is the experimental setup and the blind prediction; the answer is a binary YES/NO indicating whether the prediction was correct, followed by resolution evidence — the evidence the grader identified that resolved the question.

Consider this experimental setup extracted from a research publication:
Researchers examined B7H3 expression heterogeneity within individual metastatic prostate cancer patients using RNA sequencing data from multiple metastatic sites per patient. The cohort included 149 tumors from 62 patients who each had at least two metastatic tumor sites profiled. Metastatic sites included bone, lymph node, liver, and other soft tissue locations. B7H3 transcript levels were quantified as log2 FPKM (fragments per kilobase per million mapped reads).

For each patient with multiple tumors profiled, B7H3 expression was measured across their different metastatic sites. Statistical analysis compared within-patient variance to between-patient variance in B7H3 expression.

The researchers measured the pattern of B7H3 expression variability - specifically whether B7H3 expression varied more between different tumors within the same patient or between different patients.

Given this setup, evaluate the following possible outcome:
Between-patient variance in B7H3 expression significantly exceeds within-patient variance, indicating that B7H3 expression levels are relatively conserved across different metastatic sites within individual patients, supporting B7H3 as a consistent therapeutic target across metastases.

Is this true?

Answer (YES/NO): YES